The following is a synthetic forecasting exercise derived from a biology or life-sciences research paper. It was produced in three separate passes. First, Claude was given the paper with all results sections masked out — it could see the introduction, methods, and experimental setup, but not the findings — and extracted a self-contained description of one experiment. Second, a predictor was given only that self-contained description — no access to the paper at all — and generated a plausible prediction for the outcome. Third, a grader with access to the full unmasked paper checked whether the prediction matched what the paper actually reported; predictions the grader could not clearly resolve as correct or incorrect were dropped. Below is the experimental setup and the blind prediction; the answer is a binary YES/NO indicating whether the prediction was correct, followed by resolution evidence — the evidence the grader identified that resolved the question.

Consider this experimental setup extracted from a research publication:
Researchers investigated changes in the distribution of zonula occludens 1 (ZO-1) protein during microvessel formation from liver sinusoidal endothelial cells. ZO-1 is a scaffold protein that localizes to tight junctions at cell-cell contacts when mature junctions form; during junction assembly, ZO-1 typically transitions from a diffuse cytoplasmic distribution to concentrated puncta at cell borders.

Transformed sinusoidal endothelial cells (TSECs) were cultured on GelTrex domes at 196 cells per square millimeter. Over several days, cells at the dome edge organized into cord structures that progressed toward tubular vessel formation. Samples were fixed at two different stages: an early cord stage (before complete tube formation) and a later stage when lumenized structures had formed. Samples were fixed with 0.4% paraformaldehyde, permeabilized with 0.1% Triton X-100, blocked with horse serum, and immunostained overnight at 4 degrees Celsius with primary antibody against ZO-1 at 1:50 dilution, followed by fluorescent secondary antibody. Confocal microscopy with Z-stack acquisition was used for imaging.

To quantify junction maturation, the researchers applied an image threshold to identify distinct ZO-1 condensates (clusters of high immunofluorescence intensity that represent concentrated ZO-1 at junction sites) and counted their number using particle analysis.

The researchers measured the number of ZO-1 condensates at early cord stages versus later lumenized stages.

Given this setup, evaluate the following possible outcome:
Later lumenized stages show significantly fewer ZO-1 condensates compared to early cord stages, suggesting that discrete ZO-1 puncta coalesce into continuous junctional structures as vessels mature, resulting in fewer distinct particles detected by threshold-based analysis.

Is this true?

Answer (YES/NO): YES